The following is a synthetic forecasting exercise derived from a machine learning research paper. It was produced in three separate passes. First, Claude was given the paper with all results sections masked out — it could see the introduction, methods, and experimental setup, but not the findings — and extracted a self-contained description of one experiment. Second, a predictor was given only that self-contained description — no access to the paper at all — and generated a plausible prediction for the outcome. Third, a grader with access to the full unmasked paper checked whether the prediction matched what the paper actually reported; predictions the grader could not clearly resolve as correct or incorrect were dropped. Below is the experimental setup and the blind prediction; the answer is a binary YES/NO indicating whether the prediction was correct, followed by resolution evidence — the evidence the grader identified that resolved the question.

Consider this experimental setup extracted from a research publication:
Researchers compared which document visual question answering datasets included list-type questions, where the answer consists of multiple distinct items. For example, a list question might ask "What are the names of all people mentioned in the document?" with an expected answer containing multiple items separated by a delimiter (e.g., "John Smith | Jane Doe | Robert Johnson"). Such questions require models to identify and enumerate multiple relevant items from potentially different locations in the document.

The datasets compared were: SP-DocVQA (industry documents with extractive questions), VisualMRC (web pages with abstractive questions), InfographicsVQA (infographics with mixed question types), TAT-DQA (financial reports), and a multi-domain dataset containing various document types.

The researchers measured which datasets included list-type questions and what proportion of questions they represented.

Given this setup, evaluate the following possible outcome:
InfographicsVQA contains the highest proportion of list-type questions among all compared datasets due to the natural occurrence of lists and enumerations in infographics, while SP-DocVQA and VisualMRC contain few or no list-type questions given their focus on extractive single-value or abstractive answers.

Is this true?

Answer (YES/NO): NO